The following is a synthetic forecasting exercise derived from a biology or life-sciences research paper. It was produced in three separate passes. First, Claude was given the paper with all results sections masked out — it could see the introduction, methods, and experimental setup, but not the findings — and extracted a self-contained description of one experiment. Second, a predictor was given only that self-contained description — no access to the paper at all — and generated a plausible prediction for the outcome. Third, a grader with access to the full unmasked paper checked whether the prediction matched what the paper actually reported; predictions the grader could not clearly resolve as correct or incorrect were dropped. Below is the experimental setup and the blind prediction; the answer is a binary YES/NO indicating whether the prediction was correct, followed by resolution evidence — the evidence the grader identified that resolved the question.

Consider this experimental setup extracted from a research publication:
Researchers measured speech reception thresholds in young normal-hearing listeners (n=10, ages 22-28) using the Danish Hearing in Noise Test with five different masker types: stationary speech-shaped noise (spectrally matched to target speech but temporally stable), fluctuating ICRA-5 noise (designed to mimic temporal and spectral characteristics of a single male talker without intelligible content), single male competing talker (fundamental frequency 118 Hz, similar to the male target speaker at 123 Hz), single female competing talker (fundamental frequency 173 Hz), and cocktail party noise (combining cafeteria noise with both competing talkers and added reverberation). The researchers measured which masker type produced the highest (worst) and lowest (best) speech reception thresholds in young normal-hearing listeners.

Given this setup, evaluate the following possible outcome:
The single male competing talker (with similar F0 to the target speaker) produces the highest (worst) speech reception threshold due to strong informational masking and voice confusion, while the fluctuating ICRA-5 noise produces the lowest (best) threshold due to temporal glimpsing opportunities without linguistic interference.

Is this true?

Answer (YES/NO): NO